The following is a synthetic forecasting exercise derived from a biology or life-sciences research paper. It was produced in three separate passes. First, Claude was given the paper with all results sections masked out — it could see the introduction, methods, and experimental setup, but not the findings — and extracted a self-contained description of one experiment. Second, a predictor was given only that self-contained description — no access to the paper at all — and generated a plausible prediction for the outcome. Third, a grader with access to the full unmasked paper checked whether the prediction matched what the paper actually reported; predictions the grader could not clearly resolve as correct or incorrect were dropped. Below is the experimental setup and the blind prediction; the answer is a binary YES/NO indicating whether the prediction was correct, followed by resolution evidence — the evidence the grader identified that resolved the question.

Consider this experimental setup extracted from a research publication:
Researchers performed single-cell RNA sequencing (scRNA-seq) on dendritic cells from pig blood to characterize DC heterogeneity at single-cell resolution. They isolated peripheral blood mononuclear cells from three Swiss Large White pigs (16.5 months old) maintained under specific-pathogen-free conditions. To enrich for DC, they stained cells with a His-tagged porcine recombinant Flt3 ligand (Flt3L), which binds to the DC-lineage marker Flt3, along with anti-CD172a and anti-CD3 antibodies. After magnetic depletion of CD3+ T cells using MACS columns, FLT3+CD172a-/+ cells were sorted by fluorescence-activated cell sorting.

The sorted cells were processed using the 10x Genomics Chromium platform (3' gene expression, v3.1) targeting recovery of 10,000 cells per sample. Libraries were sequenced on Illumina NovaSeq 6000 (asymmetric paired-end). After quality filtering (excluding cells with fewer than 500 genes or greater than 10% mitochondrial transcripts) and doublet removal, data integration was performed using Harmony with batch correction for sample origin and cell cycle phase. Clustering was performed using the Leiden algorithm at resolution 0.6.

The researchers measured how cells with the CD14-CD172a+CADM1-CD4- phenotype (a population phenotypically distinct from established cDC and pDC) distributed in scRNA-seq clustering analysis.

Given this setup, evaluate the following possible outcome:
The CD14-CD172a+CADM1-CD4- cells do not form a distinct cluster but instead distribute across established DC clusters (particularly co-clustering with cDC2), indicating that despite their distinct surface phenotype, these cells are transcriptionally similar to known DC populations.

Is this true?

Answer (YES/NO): NO